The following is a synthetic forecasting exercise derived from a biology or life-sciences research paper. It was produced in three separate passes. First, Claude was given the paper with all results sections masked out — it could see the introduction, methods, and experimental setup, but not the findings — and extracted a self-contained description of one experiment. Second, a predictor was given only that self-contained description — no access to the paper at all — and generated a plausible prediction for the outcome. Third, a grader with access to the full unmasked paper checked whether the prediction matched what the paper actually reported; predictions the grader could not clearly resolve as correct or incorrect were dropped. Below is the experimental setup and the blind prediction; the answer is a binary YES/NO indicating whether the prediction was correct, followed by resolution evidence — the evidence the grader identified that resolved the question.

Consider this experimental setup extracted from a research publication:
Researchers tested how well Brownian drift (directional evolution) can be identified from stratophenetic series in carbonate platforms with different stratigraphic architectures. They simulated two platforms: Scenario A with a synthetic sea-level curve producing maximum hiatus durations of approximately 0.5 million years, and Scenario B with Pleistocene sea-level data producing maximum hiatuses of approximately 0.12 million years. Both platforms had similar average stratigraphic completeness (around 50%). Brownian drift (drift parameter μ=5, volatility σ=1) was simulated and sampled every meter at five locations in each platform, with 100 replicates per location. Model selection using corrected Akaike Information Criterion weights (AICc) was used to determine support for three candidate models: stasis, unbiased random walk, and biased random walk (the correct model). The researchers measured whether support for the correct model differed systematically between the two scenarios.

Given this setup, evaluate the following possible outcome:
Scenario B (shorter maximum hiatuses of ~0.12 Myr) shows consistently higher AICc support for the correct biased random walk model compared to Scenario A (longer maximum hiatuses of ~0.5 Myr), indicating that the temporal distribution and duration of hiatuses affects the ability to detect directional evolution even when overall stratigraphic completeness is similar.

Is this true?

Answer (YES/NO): NO